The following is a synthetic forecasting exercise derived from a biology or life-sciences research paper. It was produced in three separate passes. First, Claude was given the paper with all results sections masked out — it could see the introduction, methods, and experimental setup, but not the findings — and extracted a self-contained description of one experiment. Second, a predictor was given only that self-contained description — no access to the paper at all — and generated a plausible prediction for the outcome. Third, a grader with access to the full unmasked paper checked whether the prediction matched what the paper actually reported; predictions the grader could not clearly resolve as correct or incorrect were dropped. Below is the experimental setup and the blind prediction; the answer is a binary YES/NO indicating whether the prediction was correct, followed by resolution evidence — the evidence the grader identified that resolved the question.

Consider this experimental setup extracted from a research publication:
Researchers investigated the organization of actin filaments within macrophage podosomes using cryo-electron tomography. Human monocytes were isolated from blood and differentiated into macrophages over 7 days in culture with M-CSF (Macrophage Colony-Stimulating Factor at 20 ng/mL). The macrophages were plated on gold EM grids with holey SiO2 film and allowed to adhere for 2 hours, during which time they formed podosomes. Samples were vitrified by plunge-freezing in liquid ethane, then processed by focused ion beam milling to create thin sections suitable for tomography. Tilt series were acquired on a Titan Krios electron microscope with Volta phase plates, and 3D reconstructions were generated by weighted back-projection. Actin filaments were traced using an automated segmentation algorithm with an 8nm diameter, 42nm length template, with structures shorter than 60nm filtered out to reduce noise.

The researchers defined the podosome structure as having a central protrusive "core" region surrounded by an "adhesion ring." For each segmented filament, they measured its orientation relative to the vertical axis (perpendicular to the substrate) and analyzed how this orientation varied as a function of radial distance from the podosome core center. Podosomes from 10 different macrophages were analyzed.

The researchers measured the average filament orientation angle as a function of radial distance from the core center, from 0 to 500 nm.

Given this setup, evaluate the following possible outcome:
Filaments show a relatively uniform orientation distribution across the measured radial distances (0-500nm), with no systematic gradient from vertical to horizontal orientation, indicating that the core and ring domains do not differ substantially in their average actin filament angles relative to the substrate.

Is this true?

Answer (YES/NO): NO